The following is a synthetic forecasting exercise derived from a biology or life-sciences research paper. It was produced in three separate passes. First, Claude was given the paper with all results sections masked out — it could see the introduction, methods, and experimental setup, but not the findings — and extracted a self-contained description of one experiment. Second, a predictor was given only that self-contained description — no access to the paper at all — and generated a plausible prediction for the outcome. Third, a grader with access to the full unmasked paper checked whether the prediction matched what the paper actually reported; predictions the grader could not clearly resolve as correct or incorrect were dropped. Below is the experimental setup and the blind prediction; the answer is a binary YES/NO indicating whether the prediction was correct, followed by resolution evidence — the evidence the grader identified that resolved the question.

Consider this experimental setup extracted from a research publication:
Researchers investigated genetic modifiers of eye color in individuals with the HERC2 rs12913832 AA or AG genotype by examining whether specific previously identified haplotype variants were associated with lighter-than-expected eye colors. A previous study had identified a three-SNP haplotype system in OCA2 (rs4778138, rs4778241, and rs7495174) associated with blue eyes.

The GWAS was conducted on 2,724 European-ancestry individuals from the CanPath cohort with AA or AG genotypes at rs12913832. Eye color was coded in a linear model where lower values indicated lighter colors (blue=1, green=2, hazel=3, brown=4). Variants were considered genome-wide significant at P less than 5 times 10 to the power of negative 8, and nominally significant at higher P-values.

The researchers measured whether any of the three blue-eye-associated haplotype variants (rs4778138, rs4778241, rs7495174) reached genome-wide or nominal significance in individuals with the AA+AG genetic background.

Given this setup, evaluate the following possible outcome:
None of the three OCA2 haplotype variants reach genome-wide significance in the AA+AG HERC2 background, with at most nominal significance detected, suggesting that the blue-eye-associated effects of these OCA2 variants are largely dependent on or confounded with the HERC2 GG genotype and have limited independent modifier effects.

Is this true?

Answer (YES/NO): NO